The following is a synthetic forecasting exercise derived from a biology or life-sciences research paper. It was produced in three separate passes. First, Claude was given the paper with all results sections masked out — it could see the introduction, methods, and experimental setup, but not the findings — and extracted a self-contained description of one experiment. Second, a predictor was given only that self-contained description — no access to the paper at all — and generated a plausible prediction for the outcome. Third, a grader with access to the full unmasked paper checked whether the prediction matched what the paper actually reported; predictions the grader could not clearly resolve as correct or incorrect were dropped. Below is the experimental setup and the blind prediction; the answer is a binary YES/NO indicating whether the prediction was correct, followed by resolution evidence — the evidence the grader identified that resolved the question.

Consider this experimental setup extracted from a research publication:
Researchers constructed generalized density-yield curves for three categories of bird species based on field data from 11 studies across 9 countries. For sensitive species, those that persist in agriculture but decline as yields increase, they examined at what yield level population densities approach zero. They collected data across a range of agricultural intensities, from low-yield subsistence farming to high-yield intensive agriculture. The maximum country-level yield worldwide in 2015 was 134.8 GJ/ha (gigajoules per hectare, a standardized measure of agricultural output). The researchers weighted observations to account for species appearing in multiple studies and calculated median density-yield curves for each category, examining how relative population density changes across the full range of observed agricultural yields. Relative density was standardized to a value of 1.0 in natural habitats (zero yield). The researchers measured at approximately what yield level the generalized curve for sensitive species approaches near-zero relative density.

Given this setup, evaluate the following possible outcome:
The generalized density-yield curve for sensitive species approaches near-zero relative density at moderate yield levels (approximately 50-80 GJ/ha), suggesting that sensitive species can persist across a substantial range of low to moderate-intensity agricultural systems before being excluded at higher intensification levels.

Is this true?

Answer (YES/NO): YES